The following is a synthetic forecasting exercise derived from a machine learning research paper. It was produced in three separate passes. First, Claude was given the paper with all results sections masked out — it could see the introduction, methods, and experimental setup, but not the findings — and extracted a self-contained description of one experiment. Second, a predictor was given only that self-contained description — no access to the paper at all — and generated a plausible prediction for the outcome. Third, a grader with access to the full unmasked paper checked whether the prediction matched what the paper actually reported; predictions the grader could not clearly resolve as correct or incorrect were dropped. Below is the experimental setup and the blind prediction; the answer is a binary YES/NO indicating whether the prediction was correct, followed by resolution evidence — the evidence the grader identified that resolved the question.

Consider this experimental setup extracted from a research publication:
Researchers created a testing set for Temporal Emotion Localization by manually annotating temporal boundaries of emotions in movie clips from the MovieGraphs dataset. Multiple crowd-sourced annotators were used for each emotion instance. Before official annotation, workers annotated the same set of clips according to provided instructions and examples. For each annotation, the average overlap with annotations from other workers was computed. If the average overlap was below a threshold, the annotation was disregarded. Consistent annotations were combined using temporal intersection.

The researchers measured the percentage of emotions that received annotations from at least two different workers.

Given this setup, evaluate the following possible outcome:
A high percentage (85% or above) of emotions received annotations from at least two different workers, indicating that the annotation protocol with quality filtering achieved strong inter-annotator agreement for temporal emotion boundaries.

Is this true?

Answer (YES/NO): NO